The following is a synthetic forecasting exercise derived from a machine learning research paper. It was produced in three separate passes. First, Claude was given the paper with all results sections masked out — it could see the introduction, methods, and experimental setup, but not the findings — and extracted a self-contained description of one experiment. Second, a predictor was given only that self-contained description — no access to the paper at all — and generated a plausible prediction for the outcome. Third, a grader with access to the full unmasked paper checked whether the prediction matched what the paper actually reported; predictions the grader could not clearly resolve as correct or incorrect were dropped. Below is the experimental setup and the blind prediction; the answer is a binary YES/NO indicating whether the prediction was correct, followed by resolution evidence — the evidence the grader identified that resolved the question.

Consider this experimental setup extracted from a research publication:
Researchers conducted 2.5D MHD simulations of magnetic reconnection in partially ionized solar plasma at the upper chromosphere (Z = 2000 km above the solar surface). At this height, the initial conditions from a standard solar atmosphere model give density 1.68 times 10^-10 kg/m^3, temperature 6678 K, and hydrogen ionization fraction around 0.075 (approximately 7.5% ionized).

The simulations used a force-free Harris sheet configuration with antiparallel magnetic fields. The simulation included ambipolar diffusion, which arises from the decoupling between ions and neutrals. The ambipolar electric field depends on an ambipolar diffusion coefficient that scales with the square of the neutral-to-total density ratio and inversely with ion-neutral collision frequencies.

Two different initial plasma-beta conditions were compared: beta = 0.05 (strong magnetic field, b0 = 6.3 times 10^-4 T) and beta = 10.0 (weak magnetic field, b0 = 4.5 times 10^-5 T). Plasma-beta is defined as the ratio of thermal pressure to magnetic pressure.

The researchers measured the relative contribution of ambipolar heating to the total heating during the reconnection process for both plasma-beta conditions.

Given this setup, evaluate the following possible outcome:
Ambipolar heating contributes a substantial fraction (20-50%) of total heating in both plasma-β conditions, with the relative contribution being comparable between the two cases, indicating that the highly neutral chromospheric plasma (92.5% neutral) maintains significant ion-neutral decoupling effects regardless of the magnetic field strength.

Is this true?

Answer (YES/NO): NO